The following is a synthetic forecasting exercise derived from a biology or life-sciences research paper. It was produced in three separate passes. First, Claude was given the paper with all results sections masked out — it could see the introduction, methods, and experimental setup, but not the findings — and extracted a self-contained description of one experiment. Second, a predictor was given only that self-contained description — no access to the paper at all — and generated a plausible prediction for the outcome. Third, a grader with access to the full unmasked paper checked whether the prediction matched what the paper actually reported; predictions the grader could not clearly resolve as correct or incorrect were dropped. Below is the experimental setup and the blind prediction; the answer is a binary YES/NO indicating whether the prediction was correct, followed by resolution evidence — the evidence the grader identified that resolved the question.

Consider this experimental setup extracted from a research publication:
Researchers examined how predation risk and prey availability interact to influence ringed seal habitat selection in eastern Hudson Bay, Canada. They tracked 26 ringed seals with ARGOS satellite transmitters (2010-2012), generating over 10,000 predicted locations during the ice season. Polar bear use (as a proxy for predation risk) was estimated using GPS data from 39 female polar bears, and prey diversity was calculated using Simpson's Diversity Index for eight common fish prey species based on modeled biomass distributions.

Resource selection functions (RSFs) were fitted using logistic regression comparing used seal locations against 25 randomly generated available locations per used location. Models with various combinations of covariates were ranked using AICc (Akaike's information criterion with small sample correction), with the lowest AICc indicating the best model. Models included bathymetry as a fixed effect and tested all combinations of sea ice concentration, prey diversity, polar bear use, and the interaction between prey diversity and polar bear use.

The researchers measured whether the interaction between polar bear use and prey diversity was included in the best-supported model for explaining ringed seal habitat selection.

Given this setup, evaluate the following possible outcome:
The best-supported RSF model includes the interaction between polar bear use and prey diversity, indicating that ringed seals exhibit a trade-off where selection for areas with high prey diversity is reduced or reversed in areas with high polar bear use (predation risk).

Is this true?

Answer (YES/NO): NO